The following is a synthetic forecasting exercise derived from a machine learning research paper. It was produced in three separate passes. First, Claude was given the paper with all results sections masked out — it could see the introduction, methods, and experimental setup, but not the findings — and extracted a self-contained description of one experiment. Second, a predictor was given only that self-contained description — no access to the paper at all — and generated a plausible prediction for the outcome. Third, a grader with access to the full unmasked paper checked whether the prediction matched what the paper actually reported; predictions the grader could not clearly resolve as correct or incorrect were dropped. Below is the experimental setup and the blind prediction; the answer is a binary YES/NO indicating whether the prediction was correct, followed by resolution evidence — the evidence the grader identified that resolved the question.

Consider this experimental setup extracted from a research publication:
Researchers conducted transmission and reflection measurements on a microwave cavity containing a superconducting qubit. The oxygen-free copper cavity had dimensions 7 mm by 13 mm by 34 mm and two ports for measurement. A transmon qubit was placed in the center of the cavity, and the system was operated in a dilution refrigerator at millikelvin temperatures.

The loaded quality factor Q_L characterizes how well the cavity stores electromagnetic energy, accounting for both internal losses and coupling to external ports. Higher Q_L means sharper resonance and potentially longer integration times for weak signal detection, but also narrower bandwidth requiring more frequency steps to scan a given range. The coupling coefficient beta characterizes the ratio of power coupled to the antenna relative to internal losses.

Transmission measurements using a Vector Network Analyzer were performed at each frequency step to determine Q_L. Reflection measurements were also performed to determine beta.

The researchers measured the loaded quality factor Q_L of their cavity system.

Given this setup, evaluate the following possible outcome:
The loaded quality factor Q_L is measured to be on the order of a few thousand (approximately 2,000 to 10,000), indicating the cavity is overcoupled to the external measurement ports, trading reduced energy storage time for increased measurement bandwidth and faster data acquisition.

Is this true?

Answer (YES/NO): YES